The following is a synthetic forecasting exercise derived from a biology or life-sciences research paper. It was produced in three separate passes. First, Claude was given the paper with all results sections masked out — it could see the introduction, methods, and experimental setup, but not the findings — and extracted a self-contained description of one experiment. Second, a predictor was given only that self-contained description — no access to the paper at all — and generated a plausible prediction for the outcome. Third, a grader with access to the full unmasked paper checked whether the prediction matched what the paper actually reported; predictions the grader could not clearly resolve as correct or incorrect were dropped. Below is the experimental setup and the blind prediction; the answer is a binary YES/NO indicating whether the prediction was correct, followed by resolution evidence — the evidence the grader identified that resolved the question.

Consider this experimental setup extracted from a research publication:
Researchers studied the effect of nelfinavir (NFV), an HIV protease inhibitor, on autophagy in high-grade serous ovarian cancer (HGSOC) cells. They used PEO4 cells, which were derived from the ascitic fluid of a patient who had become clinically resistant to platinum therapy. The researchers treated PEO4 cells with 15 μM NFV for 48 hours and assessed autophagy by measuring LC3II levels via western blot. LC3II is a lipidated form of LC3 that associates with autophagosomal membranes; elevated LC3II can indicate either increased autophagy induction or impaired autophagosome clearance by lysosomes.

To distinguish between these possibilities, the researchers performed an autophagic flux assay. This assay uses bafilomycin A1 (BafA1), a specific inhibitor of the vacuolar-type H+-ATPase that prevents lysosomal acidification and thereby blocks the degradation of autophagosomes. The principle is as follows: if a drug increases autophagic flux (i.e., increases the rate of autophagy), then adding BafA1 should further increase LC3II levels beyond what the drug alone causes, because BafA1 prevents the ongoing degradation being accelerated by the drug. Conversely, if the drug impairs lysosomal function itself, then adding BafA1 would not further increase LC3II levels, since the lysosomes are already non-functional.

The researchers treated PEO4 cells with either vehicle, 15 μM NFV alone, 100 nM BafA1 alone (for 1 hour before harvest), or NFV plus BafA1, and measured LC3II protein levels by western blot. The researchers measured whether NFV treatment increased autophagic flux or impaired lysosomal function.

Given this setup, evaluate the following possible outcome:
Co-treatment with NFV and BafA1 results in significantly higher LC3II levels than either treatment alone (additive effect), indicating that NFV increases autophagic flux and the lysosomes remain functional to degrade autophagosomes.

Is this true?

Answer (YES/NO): NO